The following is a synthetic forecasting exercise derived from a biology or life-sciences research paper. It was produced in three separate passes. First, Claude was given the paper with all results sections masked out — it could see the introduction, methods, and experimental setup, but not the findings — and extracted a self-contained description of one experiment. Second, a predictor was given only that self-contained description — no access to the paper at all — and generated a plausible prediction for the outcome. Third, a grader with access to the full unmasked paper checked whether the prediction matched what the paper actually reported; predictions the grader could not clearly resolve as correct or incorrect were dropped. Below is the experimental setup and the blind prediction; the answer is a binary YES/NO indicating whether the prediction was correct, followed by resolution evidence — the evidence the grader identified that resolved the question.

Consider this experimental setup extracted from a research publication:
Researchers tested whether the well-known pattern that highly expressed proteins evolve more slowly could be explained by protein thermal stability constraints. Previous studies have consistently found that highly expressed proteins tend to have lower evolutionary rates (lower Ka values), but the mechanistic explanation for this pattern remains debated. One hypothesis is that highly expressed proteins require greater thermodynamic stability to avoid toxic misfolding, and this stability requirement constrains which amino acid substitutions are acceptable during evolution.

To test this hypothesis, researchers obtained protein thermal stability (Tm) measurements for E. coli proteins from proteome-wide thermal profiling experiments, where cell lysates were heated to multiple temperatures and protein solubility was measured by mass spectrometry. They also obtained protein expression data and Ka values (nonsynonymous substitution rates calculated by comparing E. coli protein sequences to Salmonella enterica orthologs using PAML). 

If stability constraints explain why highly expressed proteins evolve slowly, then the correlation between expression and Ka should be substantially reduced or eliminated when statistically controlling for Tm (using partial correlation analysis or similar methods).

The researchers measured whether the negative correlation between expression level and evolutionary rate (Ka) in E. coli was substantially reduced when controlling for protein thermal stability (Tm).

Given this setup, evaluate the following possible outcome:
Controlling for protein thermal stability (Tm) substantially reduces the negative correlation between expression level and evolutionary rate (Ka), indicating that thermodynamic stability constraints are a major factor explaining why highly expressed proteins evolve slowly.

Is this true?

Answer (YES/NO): NO